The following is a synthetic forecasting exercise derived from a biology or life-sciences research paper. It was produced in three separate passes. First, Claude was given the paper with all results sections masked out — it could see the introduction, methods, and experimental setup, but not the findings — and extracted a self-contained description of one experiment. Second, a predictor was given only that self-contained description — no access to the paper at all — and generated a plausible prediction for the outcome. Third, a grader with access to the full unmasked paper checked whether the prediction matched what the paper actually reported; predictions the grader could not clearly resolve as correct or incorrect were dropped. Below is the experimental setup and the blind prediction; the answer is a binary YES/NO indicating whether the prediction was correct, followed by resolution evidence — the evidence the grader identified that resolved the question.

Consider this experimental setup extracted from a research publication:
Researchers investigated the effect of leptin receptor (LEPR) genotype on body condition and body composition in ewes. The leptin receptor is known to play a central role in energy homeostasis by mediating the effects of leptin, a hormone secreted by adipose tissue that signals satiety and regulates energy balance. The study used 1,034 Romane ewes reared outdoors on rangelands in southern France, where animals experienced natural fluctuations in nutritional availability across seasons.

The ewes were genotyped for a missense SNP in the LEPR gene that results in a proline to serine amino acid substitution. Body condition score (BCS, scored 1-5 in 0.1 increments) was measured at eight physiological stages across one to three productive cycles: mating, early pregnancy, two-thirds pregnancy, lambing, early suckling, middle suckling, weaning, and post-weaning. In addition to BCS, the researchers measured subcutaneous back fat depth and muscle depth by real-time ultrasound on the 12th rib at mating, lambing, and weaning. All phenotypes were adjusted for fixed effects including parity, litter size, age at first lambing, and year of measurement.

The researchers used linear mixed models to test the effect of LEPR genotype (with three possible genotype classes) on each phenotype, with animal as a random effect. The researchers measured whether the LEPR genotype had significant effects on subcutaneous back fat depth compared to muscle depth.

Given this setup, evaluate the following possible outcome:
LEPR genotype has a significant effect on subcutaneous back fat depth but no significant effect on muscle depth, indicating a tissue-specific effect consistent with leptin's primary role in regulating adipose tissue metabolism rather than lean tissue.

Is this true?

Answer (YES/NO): NO